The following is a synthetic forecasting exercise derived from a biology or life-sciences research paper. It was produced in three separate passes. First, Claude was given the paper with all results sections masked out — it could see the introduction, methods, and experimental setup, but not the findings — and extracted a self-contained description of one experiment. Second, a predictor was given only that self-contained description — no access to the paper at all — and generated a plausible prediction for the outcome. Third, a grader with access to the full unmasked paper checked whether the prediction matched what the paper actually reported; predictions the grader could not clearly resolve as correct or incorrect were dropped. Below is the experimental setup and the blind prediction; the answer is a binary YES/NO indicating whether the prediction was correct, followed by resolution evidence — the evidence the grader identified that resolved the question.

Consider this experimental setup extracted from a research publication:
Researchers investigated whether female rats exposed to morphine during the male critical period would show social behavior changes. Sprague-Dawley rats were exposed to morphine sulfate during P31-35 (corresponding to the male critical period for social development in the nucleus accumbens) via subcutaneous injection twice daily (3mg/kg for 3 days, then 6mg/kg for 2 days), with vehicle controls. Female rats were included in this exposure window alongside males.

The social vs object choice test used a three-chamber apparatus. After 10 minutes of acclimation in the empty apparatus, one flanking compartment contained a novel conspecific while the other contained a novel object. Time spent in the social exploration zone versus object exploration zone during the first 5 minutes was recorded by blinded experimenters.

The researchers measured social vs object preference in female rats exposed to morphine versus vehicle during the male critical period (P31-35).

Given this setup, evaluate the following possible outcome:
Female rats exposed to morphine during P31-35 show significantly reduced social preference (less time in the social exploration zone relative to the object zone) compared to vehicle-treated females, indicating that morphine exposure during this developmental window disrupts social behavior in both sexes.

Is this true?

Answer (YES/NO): NO